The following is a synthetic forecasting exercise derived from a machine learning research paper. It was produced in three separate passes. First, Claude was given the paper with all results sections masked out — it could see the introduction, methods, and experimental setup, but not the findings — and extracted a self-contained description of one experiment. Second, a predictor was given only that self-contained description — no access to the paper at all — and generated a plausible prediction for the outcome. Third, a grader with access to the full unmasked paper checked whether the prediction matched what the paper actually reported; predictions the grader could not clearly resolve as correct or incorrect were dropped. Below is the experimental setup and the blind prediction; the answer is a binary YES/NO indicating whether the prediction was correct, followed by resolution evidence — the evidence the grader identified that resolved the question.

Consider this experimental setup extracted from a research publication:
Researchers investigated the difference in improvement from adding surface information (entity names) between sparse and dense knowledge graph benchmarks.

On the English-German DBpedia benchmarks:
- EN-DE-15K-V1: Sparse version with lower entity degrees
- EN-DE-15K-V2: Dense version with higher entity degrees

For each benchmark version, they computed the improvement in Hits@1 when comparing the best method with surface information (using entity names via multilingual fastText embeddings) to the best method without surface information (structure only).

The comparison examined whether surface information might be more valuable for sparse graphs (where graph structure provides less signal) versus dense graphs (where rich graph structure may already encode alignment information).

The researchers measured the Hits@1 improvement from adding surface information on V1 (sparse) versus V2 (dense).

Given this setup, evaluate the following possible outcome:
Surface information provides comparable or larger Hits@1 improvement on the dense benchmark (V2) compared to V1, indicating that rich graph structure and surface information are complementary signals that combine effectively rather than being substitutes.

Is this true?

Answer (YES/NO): NO